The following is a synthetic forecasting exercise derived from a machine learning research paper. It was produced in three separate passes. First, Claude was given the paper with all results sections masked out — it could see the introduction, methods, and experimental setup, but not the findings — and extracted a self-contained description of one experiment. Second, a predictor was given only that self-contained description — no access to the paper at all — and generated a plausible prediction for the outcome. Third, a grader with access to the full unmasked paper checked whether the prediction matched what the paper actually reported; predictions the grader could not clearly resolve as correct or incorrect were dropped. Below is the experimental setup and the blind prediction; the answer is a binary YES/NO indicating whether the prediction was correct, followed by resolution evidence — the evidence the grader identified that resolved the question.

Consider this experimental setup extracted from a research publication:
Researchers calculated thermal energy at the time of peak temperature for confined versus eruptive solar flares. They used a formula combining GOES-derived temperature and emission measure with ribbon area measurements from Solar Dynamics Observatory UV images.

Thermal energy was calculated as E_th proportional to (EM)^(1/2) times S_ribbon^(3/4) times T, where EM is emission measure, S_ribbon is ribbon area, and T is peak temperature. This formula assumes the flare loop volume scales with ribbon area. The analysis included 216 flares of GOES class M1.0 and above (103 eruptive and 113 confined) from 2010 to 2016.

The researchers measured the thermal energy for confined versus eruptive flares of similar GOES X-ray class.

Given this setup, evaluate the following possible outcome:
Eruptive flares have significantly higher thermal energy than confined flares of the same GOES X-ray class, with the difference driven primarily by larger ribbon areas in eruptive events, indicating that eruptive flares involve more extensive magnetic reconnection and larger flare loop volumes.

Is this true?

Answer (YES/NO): NO